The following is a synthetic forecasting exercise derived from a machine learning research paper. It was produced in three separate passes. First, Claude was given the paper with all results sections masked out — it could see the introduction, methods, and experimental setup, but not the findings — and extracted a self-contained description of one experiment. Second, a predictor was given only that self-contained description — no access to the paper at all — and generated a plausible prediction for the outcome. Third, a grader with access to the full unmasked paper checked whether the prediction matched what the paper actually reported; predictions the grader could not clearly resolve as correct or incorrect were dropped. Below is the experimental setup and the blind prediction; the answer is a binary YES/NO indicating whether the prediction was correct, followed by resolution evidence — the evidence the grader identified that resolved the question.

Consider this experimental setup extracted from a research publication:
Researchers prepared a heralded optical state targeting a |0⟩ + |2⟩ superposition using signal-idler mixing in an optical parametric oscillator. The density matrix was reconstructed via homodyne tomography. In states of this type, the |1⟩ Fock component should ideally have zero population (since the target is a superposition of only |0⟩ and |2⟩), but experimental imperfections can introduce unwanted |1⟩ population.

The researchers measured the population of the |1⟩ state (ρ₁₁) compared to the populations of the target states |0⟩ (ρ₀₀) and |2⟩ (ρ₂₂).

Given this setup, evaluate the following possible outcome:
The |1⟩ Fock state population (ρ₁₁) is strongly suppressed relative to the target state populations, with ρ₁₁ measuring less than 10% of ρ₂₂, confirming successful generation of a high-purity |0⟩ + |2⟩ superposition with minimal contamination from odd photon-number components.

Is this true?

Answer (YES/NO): NO